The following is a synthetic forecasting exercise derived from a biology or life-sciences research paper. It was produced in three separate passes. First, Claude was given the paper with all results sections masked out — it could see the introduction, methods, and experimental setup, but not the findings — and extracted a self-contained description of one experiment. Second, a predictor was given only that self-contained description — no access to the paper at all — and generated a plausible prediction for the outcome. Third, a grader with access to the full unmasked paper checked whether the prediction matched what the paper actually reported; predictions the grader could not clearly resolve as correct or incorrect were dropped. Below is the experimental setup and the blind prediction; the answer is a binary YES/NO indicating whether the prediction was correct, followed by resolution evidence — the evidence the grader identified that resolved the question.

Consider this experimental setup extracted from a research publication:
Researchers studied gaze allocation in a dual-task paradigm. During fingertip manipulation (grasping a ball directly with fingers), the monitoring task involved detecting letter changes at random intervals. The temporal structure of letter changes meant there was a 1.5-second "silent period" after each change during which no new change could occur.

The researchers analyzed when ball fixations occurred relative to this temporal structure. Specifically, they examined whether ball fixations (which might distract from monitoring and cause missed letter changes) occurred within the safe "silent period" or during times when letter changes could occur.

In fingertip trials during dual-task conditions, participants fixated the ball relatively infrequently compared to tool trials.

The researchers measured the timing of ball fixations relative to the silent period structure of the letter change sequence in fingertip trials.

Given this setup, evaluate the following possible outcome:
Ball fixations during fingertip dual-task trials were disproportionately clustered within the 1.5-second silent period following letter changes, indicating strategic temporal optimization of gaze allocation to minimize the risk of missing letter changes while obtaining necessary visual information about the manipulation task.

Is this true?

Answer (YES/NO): YES